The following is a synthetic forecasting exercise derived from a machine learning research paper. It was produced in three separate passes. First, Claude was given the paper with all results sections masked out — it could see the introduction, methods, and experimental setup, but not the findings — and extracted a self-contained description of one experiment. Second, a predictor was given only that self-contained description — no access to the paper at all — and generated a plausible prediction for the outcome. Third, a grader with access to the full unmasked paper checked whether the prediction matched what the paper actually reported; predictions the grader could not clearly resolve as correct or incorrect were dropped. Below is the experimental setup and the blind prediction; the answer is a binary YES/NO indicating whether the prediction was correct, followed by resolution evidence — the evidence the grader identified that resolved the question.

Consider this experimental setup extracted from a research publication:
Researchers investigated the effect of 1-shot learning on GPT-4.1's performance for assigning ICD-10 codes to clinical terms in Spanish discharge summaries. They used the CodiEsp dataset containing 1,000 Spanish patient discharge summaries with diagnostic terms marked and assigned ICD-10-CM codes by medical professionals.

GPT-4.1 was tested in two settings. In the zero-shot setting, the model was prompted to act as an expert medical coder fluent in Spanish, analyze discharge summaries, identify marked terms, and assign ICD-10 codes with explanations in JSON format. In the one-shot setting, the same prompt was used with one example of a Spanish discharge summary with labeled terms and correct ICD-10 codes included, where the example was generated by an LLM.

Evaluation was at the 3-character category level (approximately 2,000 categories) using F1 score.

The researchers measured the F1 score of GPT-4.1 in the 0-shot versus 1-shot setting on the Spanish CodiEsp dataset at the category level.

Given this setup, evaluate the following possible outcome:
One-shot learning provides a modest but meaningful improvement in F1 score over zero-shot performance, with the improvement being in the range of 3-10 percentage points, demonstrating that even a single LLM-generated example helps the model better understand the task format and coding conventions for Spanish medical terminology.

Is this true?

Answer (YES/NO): NO